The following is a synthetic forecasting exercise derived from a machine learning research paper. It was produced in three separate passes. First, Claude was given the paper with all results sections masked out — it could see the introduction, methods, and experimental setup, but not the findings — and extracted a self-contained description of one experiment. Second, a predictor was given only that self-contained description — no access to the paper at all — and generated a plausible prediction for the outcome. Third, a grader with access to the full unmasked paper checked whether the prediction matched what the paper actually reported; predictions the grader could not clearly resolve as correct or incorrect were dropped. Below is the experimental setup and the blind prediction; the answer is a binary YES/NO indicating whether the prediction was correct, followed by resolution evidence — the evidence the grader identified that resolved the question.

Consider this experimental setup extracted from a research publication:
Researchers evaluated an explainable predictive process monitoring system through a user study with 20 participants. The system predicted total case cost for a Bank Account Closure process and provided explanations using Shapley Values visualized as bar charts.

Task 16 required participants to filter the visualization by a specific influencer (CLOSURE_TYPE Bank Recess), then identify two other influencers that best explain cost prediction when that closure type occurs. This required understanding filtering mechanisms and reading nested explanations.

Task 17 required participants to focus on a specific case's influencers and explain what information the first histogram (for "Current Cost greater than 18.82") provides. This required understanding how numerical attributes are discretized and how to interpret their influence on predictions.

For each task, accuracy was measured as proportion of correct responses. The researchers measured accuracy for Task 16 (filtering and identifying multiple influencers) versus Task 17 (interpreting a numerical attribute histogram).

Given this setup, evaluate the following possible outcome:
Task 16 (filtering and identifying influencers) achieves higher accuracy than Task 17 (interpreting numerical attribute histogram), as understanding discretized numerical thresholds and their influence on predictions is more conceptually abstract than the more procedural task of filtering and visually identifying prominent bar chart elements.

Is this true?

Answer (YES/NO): YES